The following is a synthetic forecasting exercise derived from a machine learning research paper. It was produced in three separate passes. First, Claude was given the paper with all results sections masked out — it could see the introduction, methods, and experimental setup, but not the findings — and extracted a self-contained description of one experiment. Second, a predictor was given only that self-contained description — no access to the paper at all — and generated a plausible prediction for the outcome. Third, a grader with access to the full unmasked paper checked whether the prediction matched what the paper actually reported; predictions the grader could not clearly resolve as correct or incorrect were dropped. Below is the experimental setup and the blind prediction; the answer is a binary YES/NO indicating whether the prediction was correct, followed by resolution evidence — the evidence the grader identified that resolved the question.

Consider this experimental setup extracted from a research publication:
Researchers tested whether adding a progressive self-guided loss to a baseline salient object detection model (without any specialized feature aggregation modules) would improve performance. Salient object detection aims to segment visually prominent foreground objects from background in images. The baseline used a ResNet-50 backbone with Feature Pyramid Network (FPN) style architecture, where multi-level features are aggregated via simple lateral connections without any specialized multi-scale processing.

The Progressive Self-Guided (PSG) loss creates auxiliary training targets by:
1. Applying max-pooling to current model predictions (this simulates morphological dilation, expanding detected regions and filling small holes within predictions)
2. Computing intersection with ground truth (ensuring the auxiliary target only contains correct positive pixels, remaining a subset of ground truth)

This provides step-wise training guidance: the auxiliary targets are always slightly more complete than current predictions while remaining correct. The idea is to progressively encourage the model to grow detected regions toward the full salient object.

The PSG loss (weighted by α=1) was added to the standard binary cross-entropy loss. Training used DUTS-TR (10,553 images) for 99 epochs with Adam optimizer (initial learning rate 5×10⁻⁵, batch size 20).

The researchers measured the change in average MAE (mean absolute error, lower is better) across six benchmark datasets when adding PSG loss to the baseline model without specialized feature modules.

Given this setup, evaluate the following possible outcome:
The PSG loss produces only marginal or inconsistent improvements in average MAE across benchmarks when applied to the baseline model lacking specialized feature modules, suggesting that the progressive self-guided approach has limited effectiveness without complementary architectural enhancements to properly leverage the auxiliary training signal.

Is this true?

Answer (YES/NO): YES